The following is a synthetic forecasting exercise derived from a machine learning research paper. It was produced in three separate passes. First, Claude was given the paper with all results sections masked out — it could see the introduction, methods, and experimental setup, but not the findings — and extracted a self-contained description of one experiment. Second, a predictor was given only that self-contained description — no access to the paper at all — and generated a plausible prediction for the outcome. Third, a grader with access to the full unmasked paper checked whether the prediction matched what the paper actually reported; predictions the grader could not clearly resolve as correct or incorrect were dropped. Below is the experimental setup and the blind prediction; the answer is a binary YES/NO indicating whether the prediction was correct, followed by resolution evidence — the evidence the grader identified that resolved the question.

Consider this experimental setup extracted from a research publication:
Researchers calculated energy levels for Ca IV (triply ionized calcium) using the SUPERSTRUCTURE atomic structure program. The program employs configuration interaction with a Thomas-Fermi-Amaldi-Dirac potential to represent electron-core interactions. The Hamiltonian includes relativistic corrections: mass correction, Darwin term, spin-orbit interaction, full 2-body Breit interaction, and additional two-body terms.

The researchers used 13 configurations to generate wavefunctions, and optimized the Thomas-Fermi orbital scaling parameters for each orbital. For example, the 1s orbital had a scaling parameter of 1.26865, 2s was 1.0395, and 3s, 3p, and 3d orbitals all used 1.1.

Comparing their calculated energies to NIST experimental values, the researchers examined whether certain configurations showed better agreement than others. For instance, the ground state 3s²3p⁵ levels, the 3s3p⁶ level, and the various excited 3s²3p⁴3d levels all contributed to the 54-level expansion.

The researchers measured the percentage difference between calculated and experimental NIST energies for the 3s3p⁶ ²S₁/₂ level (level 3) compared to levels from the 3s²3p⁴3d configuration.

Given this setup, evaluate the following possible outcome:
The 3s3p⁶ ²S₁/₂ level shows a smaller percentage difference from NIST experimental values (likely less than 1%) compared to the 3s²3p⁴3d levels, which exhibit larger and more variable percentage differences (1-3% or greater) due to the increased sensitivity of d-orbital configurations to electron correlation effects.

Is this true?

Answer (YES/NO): NO